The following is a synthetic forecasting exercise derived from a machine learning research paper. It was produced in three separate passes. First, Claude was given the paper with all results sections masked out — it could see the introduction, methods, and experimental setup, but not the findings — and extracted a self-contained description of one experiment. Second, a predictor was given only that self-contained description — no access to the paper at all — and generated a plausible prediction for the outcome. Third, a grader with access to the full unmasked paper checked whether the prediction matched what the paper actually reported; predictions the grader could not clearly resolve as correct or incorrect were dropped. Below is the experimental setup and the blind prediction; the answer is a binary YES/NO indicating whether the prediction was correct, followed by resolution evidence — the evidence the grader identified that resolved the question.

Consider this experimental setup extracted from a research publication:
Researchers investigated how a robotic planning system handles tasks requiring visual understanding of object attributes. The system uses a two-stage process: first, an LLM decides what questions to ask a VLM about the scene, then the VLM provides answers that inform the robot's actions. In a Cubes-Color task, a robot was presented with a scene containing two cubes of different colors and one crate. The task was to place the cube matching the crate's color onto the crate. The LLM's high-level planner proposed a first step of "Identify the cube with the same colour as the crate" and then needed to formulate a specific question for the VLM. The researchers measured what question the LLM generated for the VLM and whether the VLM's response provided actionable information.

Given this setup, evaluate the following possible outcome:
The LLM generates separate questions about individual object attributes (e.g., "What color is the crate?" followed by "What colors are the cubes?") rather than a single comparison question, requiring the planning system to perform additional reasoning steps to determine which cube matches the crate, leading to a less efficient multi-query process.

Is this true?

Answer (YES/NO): NO